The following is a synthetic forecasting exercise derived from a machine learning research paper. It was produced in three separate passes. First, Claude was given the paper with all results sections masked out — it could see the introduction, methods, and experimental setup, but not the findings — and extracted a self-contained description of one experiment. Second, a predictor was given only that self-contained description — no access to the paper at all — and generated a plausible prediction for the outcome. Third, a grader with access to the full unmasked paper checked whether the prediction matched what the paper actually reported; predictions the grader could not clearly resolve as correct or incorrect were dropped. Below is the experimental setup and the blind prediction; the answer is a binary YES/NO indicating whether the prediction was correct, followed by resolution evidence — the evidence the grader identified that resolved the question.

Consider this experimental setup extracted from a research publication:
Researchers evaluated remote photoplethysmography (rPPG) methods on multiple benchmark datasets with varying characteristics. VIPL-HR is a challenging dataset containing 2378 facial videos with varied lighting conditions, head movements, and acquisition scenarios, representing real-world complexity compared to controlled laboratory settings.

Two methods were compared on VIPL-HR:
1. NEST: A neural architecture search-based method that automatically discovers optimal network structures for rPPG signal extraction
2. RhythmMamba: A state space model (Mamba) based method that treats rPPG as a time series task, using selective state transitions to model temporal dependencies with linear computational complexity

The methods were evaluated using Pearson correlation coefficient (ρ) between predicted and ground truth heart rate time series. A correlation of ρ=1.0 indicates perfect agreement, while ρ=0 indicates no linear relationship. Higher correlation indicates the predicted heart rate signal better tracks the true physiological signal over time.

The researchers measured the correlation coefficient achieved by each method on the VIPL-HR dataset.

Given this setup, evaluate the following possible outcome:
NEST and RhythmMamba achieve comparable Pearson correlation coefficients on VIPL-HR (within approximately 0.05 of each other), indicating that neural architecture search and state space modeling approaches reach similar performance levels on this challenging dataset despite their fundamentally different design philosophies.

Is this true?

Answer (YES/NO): YES